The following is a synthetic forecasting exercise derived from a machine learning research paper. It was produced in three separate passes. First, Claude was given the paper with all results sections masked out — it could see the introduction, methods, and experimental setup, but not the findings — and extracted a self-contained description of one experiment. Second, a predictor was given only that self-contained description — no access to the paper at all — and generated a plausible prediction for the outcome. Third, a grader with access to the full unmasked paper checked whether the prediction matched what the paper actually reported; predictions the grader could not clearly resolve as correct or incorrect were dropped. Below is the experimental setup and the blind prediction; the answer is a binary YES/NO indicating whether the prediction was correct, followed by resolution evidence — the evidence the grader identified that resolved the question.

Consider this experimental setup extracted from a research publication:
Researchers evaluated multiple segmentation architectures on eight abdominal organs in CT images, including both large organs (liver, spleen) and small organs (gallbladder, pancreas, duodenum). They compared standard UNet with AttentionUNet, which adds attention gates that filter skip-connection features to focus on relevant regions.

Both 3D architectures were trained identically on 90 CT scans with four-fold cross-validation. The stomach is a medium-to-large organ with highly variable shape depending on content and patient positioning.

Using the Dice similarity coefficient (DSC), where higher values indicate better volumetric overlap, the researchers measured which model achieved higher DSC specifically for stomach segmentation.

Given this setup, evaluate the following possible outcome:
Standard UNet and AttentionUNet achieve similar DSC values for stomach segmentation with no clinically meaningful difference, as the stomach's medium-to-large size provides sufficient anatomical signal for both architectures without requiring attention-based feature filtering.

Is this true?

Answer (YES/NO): NO